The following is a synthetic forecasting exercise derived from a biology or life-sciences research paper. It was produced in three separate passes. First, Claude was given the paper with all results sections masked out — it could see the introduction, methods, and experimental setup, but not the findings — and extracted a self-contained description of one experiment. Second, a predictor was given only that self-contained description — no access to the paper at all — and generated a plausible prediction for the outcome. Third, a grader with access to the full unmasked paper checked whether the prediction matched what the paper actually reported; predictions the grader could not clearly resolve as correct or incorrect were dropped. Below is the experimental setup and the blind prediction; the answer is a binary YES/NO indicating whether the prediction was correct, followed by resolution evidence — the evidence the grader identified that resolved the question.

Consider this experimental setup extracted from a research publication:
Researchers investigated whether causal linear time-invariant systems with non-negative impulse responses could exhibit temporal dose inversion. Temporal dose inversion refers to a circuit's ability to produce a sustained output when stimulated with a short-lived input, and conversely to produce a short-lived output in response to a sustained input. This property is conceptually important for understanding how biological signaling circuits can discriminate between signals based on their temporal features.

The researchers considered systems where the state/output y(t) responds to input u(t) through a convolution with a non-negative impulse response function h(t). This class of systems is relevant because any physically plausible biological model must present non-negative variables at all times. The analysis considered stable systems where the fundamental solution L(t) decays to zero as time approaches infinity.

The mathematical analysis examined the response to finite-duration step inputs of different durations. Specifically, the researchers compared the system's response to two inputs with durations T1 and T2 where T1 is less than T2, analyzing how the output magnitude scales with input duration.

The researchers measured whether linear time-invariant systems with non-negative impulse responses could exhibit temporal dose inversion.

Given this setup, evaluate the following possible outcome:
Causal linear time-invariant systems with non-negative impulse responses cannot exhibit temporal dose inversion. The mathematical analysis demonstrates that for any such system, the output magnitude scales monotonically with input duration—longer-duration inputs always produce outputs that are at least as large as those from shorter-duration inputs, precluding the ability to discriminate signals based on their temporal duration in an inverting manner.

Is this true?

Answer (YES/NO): YES